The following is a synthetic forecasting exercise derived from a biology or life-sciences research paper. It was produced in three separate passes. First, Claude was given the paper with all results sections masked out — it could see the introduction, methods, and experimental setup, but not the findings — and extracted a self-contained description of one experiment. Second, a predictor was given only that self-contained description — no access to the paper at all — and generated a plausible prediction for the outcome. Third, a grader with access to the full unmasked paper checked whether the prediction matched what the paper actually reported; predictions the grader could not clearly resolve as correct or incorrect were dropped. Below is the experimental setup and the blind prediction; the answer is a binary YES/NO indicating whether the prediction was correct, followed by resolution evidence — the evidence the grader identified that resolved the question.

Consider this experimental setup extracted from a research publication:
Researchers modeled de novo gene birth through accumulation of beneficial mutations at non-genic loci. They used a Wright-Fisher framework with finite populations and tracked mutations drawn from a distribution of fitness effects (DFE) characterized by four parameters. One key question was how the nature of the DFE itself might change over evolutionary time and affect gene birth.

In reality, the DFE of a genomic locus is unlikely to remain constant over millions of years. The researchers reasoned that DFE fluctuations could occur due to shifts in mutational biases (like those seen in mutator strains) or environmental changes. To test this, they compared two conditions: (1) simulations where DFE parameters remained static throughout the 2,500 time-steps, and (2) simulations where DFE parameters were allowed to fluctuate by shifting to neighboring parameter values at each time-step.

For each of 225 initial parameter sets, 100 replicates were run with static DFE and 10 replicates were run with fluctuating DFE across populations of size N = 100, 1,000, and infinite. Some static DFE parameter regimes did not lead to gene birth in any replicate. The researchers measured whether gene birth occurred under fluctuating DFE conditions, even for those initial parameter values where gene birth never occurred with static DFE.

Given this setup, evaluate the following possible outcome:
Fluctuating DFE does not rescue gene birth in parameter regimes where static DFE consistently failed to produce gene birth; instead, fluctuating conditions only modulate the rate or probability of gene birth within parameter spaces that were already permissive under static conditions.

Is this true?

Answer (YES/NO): NO